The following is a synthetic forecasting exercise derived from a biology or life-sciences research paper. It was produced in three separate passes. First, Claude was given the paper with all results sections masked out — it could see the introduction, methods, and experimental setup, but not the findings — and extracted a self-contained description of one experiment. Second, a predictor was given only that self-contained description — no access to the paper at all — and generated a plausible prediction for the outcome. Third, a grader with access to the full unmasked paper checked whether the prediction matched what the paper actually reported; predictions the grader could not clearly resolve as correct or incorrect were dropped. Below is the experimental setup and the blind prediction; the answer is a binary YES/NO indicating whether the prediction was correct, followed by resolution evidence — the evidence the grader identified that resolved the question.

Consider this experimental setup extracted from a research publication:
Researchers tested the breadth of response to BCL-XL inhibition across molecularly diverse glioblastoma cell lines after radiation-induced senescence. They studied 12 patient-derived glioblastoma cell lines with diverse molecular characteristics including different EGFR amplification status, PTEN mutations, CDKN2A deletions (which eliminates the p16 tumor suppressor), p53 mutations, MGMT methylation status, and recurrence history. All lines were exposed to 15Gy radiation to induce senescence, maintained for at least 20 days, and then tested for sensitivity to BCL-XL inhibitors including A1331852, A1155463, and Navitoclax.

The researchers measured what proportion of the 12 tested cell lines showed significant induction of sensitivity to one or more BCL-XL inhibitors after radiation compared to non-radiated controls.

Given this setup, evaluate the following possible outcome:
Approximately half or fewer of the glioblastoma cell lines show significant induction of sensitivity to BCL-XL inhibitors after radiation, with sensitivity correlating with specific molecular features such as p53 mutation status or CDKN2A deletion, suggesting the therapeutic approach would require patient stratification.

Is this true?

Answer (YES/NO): NO